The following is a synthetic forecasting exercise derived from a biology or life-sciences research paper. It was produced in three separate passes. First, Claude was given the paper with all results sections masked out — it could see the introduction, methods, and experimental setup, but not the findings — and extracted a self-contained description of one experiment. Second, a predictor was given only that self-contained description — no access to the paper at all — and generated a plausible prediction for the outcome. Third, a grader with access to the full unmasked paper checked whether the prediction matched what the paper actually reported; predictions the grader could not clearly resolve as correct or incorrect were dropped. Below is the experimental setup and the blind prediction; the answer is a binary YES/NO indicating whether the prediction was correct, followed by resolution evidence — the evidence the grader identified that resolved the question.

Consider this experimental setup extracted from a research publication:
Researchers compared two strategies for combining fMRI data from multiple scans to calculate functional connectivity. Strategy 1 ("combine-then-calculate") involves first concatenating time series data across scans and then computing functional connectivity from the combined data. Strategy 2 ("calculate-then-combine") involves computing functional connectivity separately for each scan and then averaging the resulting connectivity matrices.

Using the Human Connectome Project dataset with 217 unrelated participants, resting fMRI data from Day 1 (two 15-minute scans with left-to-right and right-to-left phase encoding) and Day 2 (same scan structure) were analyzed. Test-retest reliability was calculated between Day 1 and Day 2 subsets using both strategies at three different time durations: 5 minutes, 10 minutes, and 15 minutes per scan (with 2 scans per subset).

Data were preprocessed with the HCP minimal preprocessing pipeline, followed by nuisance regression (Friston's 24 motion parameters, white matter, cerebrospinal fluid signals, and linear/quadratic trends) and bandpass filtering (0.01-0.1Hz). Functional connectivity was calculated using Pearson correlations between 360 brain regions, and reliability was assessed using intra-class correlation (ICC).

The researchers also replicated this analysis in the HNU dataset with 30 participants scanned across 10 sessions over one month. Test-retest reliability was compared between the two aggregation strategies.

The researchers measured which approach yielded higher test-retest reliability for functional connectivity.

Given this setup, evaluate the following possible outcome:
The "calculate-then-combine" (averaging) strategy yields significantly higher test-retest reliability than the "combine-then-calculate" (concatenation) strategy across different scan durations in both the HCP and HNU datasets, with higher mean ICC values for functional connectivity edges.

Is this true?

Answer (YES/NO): NO